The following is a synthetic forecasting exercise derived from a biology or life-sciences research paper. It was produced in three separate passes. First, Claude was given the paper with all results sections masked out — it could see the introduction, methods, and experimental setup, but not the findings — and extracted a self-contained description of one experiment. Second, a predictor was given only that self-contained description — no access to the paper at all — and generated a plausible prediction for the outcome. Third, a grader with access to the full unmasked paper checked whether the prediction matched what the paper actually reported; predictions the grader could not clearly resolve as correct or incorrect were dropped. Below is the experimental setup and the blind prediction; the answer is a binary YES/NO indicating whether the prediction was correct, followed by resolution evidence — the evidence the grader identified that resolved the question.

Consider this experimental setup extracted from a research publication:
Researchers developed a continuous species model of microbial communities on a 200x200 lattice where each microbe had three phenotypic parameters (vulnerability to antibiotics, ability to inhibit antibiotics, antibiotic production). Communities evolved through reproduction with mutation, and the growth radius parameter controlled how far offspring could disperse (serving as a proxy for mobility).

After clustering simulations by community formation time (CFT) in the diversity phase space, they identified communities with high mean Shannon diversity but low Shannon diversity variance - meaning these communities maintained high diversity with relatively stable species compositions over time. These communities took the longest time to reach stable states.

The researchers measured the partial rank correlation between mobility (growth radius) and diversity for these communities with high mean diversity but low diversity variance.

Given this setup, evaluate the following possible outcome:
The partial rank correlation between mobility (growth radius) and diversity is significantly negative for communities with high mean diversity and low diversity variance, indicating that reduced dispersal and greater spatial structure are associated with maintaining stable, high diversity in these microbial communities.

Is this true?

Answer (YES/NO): NO